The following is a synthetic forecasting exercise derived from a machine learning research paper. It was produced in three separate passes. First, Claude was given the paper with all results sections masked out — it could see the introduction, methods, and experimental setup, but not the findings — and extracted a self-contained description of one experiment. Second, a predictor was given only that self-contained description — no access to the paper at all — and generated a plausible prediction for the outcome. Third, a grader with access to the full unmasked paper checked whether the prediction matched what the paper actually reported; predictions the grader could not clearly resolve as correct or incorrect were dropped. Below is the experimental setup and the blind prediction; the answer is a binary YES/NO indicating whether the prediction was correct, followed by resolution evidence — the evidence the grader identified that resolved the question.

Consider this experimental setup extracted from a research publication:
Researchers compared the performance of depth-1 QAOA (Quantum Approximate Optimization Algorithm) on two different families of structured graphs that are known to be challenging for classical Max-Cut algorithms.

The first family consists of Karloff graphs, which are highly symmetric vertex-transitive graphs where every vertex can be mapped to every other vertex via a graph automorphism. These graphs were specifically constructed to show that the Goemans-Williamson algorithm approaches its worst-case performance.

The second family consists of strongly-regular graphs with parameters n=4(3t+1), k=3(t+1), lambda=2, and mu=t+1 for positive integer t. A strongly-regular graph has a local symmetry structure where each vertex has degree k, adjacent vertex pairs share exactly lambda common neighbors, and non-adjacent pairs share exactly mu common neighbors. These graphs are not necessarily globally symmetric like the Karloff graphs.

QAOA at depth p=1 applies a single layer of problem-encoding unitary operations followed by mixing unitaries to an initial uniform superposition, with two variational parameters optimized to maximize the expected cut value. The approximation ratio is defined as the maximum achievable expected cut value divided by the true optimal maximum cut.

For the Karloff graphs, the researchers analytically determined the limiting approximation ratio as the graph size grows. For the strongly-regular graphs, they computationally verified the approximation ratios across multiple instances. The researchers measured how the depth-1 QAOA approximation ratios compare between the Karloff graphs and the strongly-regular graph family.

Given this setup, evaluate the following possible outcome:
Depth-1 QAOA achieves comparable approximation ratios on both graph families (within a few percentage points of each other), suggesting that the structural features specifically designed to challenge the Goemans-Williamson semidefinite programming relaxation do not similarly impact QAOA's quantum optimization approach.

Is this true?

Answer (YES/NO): NO